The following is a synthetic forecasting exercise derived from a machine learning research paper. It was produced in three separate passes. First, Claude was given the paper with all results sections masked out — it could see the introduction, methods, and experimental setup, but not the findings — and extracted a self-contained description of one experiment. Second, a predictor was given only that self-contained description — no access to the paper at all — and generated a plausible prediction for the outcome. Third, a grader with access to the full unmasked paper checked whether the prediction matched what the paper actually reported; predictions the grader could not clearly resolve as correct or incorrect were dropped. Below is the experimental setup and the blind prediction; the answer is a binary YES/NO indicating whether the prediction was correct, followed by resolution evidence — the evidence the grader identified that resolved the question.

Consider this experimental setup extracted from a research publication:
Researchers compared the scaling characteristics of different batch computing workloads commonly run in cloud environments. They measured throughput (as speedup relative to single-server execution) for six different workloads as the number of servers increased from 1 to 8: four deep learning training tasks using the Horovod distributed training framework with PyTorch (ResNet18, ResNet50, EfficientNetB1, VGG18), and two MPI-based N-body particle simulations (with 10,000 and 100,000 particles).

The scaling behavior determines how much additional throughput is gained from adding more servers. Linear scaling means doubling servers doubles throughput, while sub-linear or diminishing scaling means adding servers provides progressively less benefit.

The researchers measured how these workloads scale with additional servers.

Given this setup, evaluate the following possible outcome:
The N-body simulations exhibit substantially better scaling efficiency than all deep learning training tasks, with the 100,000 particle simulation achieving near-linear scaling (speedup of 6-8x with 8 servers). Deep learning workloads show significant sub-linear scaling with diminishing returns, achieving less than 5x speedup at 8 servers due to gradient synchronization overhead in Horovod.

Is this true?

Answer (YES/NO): NO